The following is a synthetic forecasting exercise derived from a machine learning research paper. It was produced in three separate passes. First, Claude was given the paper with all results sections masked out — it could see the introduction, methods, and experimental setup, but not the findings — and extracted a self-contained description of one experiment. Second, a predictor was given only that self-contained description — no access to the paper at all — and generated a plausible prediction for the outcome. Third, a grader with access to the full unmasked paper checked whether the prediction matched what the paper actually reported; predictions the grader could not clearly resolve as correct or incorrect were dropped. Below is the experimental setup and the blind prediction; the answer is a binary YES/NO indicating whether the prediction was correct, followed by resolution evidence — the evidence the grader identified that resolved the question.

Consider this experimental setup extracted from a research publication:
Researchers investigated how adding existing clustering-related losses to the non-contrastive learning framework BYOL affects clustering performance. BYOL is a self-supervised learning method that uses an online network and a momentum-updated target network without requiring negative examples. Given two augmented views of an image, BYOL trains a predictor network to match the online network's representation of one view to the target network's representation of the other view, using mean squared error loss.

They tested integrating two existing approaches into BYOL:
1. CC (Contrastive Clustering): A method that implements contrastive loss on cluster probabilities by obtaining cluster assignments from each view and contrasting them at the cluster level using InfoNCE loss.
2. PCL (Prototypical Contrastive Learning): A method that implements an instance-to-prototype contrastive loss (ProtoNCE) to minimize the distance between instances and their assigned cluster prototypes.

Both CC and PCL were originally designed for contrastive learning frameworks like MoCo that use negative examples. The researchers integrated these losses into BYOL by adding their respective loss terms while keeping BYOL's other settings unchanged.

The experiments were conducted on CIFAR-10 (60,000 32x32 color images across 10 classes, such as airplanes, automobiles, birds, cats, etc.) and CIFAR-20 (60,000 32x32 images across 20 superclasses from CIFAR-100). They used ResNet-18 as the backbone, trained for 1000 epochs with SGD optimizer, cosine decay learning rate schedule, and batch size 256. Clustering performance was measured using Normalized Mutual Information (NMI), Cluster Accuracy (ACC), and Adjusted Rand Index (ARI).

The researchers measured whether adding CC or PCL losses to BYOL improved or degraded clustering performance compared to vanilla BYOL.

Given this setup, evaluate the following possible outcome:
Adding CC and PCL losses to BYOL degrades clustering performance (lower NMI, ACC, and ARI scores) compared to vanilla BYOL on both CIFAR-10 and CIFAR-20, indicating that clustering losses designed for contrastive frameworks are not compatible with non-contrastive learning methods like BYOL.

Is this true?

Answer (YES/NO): YES